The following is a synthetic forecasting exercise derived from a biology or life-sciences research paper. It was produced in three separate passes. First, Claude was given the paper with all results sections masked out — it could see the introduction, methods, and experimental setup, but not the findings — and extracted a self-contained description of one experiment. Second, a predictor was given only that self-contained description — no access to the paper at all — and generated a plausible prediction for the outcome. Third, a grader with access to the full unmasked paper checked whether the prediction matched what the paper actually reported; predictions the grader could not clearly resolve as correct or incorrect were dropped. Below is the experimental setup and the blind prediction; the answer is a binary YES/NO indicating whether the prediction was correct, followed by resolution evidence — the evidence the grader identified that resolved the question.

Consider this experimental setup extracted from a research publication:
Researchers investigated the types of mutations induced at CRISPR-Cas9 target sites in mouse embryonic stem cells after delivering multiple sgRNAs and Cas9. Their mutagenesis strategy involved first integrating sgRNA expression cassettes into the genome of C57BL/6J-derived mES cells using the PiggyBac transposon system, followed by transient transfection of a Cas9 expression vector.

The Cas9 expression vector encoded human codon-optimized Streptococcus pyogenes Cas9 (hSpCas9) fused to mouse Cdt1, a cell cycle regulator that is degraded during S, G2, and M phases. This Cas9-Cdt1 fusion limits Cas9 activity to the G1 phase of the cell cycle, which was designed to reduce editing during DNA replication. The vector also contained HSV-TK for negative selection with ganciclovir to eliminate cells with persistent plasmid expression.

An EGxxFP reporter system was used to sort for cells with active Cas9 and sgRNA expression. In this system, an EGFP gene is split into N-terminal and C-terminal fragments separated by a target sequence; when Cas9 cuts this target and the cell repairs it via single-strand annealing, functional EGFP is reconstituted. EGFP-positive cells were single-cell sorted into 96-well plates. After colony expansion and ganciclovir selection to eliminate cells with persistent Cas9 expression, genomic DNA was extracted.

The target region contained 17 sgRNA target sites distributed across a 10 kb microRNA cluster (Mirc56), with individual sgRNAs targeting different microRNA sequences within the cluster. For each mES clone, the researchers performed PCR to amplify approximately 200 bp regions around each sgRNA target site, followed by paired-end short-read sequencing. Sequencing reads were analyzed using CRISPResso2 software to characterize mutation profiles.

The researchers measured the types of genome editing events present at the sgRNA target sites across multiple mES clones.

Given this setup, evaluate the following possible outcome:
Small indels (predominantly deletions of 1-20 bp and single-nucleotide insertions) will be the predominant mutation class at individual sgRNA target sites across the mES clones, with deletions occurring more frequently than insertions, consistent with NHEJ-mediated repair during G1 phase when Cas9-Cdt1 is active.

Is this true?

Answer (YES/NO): NO